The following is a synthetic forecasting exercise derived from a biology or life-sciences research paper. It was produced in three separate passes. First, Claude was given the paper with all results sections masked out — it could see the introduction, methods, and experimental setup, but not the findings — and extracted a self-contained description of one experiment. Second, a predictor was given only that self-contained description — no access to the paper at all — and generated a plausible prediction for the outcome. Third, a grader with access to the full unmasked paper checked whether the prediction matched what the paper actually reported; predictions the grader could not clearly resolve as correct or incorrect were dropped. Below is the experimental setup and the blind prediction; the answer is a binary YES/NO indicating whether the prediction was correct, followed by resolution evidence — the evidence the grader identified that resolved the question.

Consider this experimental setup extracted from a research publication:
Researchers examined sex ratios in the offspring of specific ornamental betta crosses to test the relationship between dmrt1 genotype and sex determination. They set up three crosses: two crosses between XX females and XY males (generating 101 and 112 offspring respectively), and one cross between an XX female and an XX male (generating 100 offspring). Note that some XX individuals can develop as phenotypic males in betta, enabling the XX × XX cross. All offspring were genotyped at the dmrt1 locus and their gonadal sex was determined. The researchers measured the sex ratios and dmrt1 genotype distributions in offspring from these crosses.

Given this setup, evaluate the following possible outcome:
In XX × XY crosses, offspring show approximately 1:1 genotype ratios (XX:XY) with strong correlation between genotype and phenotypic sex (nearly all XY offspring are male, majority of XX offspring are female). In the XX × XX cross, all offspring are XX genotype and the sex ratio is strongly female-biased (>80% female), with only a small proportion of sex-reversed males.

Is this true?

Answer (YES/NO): YES